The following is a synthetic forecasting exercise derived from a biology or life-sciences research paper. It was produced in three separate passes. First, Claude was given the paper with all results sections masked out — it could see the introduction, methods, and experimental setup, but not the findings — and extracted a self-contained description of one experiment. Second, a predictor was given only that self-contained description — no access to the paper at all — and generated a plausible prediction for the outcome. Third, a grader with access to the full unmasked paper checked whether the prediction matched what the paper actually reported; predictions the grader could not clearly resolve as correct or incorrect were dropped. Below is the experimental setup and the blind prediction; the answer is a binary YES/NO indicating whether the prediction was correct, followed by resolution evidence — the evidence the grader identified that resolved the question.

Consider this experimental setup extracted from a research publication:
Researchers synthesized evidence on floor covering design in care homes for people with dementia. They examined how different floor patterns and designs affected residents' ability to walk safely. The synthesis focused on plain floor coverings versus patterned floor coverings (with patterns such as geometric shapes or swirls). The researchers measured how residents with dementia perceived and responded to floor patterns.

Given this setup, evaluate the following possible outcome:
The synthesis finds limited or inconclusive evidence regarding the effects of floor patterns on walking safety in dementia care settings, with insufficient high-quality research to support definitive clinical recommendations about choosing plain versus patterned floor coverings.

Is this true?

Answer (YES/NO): NO